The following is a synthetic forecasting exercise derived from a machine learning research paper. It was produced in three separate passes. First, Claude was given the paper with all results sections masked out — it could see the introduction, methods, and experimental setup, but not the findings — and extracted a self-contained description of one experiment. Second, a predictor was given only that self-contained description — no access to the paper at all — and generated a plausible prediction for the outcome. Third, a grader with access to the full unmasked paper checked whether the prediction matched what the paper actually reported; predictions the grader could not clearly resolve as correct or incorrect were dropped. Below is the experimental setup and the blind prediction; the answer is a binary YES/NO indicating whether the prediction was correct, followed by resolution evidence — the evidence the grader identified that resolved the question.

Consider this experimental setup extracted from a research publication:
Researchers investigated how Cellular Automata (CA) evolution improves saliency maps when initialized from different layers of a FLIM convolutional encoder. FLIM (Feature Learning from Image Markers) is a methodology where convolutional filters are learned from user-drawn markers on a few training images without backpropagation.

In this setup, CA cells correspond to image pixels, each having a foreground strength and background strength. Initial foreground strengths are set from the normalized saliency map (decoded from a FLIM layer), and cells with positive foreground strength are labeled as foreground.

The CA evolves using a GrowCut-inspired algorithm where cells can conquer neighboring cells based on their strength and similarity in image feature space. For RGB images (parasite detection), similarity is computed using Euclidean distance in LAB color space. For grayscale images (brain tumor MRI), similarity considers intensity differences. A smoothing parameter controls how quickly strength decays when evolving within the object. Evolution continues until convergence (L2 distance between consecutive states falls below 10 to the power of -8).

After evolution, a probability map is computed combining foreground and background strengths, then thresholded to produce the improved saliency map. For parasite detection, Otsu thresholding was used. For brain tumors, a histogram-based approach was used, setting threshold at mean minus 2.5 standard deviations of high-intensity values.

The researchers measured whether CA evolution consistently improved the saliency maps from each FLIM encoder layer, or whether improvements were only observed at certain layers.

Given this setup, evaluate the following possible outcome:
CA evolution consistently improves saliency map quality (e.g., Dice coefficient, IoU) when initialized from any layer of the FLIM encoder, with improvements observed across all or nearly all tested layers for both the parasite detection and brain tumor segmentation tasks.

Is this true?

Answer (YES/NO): NO